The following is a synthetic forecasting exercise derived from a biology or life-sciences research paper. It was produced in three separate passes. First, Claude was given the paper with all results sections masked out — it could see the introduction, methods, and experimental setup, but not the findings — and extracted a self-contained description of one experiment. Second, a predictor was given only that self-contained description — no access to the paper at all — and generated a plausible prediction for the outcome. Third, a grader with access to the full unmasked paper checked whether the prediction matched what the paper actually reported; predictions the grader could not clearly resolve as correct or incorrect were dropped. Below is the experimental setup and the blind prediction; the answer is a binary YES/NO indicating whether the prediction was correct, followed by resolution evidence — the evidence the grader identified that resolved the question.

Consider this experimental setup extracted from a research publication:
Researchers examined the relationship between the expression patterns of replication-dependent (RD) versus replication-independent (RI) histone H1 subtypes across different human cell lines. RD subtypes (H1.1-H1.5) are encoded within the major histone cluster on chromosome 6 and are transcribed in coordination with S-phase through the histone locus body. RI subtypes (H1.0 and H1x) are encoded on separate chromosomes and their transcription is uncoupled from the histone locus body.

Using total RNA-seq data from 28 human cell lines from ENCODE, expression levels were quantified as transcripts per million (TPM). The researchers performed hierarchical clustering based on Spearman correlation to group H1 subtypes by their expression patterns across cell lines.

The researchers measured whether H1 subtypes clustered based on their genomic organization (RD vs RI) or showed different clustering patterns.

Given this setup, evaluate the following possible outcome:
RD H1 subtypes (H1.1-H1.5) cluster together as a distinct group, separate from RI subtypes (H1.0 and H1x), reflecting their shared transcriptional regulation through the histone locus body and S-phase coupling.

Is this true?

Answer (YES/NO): NO